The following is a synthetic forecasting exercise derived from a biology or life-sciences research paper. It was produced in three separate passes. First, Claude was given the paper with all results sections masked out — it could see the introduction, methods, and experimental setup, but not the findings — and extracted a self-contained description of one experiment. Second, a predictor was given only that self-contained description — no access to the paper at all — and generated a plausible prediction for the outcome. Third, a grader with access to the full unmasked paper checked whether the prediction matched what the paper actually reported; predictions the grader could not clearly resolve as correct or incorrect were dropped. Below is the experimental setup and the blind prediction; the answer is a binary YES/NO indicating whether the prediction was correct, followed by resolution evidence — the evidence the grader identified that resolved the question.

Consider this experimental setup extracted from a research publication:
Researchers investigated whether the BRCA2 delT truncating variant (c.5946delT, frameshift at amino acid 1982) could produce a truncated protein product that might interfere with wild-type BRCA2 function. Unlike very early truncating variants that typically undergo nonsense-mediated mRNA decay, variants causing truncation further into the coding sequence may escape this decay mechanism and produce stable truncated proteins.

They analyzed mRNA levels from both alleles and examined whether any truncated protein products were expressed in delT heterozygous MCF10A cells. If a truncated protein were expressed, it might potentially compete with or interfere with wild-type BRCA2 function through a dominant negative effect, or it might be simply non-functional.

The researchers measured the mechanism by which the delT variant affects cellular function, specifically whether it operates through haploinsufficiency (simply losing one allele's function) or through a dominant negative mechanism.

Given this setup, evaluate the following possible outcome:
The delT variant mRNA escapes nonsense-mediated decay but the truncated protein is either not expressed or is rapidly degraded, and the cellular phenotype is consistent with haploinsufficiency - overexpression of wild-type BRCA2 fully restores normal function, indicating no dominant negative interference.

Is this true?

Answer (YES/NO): NO